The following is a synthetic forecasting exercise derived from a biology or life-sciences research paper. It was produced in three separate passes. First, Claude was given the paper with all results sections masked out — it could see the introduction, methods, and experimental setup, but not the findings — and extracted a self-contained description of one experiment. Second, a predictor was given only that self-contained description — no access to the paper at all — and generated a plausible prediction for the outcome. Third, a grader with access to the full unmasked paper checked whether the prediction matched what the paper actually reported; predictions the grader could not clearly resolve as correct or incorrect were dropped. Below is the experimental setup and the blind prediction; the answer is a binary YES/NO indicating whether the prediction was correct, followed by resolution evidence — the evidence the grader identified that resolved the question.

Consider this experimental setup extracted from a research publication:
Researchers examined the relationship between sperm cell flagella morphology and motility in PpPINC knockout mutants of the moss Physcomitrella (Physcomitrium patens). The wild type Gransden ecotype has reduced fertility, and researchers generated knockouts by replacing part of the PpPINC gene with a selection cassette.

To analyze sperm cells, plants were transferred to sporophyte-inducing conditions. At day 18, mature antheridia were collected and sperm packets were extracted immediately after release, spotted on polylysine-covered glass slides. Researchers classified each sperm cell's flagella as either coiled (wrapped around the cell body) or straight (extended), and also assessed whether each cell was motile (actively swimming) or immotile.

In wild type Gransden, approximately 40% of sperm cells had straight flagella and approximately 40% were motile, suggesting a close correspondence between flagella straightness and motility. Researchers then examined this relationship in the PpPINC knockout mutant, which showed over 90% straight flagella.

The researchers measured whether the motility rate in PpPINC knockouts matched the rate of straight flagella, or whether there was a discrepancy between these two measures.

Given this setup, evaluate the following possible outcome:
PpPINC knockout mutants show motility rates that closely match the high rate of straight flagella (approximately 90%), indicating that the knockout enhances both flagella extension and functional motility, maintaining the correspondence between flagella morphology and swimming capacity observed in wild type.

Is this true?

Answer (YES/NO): NO